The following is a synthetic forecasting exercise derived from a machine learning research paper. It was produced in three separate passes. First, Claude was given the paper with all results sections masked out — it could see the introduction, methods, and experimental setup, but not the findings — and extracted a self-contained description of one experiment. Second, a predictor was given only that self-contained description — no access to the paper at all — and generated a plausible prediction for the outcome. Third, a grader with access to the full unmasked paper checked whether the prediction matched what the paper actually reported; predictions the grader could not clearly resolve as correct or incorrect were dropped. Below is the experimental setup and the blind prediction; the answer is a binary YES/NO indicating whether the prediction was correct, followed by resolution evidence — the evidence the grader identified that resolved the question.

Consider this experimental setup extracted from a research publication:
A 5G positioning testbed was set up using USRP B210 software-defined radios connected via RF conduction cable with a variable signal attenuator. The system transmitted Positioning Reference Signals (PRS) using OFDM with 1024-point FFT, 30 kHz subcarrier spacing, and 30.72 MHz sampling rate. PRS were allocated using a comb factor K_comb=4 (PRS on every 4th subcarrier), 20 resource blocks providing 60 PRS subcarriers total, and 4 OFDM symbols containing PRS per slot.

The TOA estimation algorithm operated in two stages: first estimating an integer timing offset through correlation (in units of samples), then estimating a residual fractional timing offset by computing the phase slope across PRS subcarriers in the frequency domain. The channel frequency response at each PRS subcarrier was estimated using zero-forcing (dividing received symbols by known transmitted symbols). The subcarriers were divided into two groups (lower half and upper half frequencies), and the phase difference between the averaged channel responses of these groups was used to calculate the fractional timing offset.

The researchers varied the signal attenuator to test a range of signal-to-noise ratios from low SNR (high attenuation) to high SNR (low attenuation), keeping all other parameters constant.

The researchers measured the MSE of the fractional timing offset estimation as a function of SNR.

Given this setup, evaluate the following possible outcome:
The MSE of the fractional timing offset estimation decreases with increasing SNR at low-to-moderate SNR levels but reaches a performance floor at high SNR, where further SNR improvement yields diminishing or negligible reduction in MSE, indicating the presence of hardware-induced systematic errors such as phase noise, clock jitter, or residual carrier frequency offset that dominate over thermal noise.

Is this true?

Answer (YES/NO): YES